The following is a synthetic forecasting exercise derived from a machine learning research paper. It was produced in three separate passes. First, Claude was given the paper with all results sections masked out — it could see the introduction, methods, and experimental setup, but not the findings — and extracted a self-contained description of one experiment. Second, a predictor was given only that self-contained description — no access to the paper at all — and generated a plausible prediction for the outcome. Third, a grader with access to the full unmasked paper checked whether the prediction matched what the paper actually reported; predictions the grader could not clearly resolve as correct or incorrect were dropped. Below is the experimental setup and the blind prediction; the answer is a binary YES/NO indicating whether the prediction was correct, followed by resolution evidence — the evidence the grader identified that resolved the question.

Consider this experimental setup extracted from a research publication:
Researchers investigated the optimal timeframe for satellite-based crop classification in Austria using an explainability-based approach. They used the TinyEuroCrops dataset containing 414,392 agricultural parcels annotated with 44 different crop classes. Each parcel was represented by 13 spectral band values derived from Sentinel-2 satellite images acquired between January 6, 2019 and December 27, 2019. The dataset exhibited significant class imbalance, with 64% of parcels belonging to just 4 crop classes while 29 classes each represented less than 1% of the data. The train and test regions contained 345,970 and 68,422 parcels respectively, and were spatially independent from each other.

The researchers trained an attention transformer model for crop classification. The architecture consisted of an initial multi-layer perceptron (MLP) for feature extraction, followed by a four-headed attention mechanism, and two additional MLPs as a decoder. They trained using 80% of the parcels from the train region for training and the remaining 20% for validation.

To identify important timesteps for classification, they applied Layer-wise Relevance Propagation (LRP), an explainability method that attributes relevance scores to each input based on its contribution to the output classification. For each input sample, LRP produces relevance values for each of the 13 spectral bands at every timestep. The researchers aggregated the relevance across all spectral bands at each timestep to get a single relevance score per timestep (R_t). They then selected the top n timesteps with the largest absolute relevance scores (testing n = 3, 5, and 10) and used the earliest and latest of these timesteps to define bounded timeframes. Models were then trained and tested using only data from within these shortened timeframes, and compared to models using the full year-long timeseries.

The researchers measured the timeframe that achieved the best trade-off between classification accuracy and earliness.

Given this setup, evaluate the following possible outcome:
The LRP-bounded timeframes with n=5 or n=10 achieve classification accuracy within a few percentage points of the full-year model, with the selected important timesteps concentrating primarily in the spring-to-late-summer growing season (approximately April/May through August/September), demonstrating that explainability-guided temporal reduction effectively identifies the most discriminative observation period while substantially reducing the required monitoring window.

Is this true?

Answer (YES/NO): NO